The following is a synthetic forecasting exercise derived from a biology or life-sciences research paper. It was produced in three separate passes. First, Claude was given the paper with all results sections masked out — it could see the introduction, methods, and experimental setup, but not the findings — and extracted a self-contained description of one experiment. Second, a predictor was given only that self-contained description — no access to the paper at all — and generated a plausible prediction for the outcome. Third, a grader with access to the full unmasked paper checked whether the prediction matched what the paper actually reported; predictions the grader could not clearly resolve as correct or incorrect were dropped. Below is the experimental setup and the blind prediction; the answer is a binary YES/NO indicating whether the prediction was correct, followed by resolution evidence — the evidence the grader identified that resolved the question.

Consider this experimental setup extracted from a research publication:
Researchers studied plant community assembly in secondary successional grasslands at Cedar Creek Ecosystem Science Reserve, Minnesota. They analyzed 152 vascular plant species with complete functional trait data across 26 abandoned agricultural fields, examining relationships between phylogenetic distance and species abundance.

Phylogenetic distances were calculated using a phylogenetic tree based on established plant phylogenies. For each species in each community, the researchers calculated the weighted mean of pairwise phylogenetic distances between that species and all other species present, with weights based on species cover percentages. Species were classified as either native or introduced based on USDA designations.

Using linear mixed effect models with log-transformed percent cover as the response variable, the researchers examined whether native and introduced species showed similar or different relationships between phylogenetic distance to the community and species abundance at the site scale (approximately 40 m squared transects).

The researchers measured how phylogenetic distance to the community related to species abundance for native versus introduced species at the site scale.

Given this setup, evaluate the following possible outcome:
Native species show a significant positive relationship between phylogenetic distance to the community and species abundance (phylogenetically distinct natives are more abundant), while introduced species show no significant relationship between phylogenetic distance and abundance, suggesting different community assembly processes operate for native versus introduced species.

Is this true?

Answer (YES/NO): NO